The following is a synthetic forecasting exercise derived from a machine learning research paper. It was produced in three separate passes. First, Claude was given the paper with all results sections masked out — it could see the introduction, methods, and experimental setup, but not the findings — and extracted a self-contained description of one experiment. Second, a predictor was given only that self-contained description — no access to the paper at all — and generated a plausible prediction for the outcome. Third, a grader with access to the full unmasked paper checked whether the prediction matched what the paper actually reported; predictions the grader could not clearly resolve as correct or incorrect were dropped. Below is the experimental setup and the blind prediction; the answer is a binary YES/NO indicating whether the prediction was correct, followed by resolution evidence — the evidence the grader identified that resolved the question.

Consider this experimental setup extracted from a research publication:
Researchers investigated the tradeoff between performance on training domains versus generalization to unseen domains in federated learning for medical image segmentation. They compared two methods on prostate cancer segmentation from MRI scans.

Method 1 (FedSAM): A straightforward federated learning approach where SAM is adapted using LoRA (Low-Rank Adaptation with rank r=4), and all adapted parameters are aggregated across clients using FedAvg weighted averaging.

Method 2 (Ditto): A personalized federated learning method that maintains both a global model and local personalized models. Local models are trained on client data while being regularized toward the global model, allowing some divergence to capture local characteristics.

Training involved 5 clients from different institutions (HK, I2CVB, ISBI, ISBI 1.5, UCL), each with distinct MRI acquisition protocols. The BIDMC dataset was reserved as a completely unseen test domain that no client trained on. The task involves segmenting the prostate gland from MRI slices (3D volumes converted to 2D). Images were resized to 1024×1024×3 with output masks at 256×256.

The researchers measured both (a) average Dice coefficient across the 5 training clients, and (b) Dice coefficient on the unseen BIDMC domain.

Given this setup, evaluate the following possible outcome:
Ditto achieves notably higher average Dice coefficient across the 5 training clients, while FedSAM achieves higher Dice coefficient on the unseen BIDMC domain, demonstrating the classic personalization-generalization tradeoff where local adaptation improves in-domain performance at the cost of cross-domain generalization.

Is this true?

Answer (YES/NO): NO